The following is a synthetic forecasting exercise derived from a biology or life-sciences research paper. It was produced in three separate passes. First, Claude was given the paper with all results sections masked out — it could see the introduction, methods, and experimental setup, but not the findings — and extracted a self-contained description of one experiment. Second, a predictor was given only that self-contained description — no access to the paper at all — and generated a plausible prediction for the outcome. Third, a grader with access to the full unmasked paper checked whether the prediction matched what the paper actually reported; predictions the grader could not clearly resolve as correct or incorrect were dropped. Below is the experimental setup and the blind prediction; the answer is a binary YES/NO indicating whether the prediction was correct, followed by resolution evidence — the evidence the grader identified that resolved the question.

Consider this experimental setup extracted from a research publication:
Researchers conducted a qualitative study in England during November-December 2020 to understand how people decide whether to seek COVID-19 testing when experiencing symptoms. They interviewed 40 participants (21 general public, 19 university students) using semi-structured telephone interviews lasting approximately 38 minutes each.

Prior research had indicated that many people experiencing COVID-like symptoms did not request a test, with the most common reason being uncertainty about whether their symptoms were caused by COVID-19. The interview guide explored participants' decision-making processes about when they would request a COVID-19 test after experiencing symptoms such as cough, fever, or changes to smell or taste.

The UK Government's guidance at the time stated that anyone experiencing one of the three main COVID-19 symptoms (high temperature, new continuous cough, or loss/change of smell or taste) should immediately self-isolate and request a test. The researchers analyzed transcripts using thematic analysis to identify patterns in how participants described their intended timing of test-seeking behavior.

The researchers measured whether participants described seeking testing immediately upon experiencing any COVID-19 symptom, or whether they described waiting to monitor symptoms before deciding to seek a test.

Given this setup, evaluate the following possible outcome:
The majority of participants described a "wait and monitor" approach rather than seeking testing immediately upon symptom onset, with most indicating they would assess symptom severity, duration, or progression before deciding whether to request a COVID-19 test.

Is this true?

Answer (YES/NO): YES